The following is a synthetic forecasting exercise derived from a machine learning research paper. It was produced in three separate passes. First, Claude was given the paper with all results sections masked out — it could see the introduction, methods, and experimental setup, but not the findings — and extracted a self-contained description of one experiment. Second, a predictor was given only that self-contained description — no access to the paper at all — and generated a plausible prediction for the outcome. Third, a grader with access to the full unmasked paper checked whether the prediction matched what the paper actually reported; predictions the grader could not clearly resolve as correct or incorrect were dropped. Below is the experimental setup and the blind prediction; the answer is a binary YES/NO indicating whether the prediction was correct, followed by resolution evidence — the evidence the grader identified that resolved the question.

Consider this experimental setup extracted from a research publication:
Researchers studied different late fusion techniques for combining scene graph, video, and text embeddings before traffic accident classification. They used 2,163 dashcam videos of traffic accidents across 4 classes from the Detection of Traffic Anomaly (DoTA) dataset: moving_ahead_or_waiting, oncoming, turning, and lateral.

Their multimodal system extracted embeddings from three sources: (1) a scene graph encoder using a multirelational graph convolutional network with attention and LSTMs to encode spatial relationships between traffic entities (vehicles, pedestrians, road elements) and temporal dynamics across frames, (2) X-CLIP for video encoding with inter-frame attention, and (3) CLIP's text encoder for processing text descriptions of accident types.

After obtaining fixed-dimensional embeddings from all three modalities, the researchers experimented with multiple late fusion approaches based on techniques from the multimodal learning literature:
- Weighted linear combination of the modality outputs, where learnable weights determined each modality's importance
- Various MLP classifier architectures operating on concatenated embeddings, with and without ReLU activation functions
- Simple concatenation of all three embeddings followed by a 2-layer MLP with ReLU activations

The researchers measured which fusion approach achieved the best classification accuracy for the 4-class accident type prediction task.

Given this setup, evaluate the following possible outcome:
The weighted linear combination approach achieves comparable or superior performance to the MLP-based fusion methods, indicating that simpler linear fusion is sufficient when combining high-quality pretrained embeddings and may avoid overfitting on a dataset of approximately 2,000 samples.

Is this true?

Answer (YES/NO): NO